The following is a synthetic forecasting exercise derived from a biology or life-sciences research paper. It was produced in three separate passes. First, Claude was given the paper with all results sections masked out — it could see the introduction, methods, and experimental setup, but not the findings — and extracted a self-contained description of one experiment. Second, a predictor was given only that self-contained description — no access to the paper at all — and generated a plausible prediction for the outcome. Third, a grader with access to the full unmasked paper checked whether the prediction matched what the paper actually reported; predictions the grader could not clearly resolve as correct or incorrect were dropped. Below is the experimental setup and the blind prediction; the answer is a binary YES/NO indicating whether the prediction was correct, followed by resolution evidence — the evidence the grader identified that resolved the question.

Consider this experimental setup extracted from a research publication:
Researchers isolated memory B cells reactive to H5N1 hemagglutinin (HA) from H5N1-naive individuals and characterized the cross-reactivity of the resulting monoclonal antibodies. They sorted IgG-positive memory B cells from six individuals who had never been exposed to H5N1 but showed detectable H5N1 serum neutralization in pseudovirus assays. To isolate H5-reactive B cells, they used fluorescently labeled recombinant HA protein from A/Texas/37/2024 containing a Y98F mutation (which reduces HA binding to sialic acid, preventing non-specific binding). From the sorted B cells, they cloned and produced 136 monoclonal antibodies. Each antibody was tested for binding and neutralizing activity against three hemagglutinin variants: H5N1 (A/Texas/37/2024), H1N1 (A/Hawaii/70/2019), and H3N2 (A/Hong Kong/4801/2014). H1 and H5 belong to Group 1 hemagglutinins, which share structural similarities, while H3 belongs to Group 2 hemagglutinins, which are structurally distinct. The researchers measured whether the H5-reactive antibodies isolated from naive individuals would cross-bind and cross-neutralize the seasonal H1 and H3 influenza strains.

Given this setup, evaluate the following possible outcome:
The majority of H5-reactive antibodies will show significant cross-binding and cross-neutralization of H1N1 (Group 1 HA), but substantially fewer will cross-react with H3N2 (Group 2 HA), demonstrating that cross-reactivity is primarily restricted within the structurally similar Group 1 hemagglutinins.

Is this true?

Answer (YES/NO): YES